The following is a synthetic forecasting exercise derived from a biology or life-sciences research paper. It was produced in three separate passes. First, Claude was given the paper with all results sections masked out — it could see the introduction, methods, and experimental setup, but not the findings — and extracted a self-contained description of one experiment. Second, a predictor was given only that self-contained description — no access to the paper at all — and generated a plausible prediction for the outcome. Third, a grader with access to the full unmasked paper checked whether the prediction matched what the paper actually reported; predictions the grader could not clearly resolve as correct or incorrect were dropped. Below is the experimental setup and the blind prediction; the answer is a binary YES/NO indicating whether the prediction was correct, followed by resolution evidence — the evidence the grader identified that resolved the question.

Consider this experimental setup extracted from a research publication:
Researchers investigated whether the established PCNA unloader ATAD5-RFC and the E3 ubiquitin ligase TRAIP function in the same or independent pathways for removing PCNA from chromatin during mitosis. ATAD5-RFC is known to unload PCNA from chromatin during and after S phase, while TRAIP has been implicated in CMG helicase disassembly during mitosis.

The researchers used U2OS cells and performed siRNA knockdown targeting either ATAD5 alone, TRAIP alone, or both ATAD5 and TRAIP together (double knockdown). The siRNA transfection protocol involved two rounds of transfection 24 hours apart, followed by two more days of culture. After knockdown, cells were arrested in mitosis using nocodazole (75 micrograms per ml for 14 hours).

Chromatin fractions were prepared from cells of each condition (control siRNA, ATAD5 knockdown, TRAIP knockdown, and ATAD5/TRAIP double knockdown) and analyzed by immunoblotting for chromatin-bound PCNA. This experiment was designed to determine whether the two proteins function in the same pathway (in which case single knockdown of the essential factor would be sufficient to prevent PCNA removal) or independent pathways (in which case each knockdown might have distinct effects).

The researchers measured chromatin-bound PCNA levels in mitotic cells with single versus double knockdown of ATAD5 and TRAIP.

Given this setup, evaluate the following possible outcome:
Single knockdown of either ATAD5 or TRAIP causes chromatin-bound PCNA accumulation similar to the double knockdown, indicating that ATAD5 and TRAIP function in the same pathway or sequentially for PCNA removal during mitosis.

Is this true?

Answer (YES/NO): NO